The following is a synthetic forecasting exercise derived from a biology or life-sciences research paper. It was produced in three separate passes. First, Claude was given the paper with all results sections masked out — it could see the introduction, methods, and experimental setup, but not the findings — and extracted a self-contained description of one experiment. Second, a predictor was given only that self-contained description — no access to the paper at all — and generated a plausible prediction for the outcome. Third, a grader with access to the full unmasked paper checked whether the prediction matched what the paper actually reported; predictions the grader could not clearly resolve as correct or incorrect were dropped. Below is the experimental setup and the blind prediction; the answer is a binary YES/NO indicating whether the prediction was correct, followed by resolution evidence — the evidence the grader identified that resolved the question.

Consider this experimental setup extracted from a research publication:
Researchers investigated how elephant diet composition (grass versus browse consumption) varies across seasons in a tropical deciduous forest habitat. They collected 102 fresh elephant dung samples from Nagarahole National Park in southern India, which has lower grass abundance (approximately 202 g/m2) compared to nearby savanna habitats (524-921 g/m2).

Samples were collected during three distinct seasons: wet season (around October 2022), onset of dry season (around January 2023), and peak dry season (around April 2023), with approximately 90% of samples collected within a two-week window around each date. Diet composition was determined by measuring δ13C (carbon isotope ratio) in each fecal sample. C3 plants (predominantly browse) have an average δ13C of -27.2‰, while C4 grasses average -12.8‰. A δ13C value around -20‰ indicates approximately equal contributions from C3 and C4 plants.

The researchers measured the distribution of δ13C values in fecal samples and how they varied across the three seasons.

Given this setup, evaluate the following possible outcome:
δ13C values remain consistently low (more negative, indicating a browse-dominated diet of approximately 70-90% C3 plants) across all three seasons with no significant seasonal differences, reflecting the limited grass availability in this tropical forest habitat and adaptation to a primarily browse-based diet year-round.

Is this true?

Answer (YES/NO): NO